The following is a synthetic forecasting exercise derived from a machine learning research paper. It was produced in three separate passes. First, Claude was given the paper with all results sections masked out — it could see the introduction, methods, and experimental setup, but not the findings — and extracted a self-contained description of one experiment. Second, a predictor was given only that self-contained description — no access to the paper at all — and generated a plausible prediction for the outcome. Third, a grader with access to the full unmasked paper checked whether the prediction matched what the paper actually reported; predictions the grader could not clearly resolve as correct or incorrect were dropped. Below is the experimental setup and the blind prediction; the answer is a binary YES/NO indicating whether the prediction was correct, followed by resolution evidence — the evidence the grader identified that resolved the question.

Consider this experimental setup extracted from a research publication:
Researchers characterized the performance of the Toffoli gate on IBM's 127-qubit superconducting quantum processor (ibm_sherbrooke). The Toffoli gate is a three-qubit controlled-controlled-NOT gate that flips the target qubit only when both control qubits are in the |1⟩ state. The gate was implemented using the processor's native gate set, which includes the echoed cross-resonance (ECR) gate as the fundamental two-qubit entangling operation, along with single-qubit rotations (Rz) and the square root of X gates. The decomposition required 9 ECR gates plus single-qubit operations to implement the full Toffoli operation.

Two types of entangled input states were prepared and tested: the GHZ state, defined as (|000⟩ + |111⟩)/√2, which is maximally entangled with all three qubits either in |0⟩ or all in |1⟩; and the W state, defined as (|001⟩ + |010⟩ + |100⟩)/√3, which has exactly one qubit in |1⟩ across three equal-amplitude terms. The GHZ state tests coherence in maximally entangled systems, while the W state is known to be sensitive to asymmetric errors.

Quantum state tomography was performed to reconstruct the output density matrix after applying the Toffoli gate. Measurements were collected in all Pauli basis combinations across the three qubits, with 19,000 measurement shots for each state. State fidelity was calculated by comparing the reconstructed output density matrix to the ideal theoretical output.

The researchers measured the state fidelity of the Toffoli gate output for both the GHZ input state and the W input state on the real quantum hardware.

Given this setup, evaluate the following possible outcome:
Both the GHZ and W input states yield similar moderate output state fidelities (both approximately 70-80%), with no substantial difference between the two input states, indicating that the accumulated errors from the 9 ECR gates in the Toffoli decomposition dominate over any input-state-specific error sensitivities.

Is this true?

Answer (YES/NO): NO